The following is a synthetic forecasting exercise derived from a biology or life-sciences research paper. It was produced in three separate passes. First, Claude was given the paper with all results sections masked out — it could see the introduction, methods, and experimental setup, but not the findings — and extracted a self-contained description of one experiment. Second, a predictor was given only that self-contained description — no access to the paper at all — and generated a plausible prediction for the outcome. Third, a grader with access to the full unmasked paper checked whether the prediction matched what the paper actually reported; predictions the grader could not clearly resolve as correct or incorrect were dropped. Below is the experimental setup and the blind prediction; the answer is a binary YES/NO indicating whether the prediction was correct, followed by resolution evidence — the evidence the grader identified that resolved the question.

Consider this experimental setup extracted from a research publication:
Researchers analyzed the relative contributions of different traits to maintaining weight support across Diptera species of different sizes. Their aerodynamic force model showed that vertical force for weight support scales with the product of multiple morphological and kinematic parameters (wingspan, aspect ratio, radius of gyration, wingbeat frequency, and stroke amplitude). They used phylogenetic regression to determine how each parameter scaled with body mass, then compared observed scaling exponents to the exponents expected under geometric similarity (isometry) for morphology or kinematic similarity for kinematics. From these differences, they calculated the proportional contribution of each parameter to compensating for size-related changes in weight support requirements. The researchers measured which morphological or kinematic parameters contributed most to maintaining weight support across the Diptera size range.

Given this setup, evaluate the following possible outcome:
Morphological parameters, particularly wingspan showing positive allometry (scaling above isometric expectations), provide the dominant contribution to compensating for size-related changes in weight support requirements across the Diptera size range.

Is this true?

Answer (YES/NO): NO